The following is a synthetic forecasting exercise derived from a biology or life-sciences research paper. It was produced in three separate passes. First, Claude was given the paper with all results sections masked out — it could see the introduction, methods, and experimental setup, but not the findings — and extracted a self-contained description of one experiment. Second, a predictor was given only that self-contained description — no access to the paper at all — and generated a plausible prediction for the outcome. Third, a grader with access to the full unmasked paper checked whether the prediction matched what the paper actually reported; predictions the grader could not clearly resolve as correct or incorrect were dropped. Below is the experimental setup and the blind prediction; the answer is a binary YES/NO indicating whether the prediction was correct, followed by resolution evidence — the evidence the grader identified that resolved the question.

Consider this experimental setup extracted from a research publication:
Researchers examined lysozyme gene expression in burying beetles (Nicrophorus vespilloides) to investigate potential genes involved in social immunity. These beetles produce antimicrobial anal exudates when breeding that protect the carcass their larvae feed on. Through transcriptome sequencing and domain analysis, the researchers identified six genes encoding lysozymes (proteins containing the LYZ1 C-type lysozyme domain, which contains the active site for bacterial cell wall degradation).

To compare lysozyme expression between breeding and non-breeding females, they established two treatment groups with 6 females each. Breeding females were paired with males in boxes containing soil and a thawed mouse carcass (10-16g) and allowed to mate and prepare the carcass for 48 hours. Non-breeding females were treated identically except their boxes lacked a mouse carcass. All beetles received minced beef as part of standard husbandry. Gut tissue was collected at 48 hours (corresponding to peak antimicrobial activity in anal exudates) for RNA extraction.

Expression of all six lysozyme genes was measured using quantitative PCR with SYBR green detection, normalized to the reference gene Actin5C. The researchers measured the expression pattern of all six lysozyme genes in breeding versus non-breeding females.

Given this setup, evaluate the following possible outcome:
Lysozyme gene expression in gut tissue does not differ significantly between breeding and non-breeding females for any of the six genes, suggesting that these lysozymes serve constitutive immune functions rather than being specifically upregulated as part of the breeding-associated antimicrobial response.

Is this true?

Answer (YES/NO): NO